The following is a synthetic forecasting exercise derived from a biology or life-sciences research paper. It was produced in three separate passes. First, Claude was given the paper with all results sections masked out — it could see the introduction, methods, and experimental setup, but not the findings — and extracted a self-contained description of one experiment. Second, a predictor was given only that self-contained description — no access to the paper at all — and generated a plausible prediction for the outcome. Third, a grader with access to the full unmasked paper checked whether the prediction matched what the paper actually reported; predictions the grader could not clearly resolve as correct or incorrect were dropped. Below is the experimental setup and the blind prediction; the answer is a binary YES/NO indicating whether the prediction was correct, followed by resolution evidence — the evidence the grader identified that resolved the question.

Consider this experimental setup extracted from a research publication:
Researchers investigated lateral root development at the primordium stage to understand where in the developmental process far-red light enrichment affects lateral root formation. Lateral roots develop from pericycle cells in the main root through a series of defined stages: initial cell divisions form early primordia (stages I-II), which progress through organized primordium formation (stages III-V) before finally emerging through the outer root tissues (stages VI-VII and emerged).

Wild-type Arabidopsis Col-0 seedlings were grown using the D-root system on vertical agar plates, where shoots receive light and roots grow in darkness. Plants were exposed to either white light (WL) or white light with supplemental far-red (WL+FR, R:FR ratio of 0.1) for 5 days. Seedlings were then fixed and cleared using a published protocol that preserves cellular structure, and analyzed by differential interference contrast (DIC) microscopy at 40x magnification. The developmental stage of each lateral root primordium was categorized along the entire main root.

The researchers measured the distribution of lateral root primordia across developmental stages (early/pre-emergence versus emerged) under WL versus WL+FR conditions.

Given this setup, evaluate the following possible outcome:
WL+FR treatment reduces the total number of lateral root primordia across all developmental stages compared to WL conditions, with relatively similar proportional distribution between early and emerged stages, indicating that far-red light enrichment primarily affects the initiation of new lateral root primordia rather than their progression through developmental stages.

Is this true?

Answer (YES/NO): NO